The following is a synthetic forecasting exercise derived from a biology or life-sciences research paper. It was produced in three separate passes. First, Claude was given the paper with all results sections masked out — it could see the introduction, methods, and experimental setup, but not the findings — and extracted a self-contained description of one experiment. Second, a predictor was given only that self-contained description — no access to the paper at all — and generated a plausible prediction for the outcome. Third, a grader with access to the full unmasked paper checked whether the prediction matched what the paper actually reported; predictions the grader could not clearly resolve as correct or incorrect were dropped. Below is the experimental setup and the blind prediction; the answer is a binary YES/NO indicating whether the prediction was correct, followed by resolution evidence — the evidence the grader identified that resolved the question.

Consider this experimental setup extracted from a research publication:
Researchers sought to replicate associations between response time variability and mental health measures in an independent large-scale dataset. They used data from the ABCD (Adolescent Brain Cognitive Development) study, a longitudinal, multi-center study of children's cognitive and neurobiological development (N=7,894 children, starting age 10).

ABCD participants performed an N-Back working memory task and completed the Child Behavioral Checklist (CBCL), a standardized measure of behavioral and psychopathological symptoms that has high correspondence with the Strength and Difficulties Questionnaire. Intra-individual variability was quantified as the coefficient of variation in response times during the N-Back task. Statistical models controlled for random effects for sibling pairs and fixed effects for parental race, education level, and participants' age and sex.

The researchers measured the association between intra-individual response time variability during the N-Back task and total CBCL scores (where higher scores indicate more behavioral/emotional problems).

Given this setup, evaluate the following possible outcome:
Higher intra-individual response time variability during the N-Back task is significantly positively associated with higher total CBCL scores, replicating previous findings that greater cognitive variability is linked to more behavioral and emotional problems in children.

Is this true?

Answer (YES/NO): YES